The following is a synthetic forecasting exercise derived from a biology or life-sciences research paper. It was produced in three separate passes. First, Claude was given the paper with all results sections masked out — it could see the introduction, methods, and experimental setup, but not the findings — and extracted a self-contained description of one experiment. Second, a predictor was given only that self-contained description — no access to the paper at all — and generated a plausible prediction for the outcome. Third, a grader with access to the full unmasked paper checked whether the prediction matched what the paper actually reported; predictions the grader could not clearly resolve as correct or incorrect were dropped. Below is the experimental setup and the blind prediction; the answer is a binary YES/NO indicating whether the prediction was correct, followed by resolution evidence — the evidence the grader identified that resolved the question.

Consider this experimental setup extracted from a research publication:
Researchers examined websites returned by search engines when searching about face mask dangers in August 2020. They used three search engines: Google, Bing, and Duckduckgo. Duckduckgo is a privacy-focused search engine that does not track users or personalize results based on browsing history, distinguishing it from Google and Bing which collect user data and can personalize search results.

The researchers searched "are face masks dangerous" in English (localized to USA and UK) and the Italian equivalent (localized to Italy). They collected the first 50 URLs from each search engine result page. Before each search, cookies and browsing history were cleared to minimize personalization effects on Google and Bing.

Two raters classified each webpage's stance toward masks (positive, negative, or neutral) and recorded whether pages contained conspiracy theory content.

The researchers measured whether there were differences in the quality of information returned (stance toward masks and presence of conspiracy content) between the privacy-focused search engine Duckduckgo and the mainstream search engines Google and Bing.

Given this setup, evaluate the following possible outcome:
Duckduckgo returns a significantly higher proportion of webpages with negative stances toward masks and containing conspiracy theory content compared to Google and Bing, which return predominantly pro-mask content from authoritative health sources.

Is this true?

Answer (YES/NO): NO